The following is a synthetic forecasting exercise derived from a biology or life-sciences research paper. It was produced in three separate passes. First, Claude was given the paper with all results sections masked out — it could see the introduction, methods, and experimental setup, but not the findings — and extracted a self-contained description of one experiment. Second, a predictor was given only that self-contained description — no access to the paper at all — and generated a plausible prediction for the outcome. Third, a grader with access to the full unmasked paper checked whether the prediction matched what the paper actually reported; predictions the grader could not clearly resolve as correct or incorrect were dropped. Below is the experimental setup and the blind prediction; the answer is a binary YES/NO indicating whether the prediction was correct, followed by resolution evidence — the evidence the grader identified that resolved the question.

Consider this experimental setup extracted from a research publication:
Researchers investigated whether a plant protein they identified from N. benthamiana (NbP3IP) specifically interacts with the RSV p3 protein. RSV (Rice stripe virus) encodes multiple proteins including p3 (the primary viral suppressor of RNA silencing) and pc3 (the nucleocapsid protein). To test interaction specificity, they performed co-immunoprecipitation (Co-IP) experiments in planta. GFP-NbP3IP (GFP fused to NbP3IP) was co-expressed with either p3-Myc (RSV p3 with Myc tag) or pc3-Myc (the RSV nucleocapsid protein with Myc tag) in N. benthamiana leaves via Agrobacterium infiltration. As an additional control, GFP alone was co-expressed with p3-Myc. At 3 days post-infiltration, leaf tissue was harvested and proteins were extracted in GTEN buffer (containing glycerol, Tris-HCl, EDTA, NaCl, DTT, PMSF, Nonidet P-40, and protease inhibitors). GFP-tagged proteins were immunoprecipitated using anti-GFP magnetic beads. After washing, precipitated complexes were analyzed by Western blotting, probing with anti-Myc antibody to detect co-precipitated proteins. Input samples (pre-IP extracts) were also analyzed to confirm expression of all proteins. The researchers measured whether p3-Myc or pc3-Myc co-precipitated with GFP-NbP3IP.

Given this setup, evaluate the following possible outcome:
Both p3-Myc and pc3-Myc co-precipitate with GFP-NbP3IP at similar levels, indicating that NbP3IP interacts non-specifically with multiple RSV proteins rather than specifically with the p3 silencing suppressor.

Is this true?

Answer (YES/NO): NO